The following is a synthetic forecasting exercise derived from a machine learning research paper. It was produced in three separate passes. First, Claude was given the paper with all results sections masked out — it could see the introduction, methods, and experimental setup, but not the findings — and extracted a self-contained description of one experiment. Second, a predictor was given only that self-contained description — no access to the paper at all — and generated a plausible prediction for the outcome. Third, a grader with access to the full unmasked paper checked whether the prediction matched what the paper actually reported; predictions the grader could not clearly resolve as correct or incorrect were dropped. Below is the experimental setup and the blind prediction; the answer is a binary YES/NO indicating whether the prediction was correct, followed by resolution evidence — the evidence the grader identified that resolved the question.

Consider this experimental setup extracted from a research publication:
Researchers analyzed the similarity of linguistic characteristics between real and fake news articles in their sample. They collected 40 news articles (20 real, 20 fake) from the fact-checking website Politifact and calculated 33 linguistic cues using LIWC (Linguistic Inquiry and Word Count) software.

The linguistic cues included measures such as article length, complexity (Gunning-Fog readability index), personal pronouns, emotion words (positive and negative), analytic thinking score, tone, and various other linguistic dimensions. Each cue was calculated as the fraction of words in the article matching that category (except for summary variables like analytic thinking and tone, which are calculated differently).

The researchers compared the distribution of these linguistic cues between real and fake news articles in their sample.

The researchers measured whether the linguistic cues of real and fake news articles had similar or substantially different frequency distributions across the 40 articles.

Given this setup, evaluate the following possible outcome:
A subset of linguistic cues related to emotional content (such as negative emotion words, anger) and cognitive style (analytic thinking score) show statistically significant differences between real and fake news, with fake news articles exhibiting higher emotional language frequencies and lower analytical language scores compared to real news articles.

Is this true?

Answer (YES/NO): NO